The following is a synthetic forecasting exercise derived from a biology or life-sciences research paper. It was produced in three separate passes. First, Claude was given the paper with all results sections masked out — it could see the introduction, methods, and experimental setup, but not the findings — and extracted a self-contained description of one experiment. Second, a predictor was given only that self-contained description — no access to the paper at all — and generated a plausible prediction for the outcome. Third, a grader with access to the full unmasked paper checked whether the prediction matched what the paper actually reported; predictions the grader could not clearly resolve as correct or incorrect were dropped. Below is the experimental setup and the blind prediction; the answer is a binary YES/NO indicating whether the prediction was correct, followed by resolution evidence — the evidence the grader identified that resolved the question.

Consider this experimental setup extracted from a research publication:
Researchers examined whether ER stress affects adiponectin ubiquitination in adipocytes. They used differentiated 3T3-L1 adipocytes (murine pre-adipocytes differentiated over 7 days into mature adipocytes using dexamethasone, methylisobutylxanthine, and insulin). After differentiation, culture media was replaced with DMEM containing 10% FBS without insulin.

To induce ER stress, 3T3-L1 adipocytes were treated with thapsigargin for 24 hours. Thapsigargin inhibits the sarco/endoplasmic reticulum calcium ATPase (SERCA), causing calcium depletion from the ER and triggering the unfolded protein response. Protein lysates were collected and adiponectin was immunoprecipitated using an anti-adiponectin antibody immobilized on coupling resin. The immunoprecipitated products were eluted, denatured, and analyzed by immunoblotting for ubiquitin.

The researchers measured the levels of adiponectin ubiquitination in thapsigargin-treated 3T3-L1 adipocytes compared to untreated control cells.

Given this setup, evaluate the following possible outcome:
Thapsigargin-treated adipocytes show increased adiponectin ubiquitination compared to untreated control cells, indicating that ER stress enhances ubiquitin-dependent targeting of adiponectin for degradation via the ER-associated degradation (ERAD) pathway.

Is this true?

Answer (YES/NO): YES